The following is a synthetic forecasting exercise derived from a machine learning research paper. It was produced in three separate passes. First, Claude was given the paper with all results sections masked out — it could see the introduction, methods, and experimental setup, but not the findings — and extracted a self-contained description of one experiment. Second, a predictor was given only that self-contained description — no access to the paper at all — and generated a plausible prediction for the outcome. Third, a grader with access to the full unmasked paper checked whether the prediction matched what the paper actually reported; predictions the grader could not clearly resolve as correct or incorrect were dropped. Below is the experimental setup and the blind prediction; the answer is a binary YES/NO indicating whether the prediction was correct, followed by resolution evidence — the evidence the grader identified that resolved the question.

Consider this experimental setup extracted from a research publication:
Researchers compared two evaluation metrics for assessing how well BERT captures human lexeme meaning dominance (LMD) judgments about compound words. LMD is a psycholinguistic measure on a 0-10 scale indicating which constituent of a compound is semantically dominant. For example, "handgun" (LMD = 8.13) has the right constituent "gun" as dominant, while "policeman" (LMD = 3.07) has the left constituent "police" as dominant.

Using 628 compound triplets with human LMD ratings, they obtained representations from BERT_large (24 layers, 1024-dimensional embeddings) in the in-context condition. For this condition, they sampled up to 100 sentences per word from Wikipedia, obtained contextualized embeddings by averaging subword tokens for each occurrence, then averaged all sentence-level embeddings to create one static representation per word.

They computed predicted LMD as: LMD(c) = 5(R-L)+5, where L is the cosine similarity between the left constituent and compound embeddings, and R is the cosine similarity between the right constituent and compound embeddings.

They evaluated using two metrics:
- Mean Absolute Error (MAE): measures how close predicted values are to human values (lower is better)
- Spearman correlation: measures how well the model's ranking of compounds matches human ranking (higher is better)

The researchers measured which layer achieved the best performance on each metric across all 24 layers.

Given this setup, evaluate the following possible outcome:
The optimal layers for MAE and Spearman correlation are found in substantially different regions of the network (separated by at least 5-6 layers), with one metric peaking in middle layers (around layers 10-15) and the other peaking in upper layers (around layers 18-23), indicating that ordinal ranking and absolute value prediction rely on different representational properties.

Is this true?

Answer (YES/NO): NO